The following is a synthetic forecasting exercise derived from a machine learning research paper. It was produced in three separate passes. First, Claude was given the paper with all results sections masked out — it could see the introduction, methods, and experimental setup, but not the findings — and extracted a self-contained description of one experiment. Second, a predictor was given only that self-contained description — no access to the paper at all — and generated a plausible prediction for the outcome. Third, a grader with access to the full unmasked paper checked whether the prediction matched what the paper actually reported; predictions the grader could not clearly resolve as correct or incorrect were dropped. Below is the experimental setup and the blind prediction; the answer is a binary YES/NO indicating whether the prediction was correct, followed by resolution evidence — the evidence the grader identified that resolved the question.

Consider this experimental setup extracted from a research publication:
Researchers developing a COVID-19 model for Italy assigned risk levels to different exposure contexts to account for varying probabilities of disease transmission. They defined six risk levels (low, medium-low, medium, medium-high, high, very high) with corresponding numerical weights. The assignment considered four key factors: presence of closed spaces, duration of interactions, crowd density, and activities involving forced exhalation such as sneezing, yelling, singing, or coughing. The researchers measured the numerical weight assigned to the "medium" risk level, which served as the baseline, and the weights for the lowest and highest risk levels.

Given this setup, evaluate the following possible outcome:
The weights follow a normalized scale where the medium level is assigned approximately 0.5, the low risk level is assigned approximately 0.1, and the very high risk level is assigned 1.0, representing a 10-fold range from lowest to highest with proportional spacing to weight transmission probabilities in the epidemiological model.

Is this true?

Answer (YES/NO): NO